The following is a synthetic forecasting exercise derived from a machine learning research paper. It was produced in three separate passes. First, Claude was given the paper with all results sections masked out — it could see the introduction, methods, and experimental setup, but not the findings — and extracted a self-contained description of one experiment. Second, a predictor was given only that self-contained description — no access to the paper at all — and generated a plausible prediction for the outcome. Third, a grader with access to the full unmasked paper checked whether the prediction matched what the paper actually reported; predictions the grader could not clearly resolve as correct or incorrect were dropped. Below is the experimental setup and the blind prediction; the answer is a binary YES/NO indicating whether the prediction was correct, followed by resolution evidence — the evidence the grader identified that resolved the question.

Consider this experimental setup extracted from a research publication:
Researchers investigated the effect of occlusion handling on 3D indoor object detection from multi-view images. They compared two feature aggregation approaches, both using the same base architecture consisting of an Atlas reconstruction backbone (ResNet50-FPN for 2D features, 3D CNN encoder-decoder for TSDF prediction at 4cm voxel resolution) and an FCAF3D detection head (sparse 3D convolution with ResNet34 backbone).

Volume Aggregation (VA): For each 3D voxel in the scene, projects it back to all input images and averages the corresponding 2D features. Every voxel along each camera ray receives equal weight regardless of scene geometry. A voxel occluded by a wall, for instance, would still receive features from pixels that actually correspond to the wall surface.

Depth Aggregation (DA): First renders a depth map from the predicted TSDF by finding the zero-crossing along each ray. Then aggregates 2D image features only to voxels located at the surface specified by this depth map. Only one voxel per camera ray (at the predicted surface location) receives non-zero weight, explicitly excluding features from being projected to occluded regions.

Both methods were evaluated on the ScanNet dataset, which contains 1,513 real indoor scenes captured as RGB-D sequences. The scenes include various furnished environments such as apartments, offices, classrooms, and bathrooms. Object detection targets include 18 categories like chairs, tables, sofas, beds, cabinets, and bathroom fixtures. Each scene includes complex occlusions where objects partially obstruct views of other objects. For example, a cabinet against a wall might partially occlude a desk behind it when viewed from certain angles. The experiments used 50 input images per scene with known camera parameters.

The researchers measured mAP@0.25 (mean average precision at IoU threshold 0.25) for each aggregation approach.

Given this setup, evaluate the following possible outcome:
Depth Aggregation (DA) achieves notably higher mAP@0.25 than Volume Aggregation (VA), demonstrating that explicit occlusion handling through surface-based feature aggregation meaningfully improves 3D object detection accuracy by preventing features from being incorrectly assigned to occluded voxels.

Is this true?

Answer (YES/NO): YES